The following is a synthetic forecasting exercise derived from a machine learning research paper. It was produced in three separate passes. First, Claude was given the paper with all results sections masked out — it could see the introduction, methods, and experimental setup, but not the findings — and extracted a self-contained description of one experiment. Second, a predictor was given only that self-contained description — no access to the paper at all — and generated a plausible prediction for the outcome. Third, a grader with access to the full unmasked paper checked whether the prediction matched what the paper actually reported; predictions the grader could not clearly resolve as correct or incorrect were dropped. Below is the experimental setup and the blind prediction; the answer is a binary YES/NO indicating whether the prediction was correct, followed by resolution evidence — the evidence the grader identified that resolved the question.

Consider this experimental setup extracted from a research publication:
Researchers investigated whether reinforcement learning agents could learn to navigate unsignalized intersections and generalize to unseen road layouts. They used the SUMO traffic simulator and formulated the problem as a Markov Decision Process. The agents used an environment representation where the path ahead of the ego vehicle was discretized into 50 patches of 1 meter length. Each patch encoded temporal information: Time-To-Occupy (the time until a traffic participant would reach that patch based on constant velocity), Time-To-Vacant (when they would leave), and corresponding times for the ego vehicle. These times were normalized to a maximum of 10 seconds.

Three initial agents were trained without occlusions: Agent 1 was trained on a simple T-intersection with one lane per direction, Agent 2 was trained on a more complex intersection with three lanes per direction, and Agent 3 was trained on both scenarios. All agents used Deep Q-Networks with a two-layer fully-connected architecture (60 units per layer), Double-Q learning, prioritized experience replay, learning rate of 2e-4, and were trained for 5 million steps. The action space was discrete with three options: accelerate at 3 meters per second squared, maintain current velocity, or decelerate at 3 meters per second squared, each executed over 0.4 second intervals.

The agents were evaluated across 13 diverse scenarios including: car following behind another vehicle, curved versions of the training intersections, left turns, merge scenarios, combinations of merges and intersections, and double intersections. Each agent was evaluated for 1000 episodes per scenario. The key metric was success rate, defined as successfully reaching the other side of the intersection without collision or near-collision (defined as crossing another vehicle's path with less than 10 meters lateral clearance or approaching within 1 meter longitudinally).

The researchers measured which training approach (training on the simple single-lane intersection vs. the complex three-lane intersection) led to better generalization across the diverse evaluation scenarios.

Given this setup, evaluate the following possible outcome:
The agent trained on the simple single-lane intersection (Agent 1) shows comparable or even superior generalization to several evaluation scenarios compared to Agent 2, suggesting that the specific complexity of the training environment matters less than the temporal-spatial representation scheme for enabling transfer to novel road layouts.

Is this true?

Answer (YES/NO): NO